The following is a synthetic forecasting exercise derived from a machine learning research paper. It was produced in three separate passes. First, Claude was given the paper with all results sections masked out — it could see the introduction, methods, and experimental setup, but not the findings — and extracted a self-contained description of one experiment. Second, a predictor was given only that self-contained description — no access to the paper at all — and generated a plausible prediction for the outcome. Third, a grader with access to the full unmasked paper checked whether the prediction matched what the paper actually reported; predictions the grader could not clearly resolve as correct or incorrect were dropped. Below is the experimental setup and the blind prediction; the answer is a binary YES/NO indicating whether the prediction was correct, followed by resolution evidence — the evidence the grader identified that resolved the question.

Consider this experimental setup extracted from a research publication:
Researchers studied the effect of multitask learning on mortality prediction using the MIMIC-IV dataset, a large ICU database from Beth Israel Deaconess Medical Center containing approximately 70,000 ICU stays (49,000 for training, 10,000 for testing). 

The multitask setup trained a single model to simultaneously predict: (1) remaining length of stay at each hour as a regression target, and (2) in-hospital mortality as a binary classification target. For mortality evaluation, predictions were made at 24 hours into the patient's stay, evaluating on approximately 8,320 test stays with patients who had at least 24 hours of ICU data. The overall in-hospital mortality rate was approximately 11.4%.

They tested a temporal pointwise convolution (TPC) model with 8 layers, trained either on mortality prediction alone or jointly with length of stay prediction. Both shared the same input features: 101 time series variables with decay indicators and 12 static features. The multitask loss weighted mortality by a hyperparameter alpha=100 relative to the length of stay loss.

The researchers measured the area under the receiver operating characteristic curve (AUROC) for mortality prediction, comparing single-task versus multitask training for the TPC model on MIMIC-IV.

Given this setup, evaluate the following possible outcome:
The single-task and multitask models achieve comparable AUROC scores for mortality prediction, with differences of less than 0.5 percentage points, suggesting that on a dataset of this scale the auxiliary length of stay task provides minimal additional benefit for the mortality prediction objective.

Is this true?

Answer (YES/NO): NO